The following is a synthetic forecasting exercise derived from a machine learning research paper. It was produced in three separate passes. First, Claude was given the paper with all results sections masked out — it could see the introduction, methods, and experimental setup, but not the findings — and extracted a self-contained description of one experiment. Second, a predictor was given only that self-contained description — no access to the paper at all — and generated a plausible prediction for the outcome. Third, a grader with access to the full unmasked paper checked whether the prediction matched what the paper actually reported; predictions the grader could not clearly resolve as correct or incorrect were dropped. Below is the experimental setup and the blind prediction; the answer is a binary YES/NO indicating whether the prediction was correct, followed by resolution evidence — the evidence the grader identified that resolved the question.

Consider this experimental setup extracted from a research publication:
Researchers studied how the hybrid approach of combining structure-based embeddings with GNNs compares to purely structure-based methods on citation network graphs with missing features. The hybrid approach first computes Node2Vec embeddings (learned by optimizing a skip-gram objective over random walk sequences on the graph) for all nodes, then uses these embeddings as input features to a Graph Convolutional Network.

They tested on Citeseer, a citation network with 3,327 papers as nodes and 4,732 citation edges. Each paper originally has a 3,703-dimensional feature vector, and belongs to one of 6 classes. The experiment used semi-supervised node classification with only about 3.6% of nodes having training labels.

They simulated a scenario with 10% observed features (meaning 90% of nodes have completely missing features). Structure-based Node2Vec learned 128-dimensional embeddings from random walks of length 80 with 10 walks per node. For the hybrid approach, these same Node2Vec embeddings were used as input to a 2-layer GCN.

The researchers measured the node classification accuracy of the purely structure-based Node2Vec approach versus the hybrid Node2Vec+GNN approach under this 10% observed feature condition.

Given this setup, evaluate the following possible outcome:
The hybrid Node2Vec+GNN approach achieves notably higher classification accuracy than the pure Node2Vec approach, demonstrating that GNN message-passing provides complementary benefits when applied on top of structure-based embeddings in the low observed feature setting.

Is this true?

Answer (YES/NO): YES